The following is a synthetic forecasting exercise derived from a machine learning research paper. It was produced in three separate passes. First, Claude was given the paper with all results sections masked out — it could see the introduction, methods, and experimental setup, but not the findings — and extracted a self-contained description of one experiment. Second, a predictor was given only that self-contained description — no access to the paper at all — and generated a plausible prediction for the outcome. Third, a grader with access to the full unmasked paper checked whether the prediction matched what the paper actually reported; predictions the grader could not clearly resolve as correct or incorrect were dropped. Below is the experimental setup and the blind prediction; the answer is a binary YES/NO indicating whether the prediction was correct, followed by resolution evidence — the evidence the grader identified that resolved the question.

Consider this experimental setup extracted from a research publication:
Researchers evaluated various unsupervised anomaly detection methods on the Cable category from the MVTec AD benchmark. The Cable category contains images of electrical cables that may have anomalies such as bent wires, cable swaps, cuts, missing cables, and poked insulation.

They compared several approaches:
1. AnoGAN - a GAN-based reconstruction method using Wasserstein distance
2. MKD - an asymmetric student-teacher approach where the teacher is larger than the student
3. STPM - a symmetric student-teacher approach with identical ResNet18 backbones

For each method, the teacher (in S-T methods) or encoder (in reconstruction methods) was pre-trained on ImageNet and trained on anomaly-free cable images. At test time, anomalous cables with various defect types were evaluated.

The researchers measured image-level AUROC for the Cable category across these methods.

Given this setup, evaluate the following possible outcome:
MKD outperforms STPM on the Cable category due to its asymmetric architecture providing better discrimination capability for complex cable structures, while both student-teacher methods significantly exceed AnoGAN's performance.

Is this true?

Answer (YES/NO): NO